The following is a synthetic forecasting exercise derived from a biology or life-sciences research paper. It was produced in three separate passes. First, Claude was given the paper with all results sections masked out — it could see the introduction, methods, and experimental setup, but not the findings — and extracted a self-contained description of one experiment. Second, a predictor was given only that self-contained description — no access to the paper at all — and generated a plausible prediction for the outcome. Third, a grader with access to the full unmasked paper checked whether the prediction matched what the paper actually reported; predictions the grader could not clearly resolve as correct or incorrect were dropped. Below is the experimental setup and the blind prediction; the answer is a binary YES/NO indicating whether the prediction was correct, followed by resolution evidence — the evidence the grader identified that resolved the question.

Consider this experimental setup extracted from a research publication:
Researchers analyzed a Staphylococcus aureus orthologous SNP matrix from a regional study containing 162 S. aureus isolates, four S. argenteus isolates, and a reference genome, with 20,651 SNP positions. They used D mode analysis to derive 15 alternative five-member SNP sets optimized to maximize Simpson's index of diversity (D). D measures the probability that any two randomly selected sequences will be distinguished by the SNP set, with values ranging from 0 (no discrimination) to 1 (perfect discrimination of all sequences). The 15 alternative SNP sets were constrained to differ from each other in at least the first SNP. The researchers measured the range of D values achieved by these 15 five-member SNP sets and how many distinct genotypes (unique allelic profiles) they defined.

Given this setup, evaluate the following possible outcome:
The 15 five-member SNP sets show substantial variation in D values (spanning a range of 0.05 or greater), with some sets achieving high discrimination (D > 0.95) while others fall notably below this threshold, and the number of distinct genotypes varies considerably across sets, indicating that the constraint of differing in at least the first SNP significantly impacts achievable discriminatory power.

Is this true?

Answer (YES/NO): NO